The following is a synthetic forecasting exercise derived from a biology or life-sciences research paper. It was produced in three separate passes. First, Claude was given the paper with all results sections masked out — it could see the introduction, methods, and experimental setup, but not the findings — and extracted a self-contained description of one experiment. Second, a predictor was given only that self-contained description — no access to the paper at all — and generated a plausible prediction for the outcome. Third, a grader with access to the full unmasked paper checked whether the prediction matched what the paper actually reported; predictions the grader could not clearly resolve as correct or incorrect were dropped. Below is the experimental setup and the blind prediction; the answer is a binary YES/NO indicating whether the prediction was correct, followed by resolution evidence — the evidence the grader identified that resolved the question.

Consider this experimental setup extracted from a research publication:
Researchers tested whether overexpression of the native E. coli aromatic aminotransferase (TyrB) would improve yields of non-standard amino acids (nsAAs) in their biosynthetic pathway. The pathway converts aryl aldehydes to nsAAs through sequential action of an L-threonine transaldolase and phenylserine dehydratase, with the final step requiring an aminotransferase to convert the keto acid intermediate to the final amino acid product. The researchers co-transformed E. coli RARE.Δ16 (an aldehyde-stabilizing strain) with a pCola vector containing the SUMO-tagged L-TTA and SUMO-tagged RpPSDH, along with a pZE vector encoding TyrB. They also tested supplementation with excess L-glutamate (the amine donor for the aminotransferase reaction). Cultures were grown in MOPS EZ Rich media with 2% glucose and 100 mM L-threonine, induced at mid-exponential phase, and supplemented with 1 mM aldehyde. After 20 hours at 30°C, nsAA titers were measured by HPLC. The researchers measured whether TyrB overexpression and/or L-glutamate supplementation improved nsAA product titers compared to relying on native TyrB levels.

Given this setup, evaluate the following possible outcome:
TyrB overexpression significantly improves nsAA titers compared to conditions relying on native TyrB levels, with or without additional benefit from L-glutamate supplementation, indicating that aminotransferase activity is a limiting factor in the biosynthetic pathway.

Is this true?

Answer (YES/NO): NO